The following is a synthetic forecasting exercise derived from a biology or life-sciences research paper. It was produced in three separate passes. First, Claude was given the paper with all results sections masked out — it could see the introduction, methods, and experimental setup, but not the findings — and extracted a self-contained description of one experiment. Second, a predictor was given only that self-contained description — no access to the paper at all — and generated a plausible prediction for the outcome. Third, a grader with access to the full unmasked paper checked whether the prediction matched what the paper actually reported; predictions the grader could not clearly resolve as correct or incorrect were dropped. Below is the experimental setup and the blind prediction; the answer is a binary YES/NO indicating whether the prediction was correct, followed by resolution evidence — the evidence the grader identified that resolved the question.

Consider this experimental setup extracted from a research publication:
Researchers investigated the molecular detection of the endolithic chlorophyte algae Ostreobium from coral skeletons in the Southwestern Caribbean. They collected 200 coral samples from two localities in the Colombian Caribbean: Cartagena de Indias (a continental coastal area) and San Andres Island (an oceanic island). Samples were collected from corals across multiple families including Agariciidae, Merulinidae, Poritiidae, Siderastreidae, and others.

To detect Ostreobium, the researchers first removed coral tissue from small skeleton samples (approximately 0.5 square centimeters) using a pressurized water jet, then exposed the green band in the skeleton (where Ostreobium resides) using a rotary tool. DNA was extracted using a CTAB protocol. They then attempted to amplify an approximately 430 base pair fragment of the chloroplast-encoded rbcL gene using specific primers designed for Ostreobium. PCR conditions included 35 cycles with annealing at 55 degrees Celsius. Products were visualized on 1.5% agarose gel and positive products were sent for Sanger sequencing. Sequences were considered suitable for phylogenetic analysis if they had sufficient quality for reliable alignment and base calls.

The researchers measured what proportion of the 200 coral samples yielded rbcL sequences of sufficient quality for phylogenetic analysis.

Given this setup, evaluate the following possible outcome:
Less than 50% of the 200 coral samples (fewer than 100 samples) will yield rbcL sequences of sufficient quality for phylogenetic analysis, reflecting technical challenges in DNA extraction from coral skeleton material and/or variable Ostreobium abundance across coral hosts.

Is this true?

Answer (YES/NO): YES